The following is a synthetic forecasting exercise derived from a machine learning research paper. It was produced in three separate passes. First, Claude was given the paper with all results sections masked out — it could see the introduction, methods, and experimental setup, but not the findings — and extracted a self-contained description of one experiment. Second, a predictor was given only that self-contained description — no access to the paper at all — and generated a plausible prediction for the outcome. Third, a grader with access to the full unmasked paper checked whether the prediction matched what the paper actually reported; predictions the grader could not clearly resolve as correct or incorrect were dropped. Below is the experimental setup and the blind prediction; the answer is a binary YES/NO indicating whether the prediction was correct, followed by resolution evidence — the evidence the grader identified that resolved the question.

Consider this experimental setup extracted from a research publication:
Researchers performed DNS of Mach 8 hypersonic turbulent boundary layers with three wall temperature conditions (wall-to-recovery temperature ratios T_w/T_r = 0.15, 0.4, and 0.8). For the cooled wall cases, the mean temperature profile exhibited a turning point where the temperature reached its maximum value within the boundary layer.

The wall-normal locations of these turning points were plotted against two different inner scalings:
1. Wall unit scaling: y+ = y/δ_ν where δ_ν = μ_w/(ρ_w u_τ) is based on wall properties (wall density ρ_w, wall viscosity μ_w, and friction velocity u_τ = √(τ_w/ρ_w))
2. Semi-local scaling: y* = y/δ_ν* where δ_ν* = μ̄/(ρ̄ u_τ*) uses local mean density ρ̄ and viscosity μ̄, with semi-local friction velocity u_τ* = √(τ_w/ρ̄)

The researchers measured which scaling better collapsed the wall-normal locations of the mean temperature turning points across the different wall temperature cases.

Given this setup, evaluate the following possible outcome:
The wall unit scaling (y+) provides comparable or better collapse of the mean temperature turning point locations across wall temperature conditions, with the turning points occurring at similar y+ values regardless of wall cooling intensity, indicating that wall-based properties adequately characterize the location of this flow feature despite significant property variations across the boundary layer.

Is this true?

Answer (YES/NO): NO